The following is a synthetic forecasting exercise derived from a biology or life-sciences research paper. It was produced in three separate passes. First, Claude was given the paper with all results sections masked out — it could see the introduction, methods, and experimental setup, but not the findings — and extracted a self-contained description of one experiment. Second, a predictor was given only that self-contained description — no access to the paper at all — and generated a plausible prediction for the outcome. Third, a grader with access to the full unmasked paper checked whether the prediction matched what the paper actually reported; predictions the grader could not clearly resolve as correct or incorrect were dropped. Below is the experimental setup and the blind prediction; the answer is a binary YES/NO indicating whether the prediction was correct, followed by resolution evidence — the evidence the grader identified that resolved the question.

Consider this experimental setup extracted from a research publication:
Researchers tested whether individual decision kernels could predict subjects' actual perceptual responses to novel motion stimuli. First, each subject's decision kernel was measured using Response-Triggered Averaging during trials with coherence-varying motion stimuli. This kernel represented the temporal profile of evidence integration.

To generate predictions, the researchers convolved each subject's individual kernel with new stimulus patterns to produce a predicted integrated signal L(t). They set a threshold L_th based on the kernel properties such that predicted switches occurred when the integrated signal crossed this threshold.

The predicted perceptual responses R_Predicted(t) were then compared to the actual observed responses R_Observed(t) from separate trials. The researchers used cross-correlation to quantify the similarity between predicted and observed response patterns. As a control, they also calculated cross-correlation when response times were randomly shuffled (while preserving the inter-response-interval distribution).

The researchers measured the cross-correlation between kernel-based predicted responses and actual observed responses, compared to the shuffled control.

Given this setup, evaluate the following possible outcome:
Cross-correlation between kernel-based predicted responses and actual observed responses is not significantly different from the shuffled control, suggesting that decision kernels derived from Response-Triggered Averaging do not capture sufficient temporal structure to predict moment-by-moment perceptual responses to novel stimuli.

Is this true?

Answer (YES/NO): NO